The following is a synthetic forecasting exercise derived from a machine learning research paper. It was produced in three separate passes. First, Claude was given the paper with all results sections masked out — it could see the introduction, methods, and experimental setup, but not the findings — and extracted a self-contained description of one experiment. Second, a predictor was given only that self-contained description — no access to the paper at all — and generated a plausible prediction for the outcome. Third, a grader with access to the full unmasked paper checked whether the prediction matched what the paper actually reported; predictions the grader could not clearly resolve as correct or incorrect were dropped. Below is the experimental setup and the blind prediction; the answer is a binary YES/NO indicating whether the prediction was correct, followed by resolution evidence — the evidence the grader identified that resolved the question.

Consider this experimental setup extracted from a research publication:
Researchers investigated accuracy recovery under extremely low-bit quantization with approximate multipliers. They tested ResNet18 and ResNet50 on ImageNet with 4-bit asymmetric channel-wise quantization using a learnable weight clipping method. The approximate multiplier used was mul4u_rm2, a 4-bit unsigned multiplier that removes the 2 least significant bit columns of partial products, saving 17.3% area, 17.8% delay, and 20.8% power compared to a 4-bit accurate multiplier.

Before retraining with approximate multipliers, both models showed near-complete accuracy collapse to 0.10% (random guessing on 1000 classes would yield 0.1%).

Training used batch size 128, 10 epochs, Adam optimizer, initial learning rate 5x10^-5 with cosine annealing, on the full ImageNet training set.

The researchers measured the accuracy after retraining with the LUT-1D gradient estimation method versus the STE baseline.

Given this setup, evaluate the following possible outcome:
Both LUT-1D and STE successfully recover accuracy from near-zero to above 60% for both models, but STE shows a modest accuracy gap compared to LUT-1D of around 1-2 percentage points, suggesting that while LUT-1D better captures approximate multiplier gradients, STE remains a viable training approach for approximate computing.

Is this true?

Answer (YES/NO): NO